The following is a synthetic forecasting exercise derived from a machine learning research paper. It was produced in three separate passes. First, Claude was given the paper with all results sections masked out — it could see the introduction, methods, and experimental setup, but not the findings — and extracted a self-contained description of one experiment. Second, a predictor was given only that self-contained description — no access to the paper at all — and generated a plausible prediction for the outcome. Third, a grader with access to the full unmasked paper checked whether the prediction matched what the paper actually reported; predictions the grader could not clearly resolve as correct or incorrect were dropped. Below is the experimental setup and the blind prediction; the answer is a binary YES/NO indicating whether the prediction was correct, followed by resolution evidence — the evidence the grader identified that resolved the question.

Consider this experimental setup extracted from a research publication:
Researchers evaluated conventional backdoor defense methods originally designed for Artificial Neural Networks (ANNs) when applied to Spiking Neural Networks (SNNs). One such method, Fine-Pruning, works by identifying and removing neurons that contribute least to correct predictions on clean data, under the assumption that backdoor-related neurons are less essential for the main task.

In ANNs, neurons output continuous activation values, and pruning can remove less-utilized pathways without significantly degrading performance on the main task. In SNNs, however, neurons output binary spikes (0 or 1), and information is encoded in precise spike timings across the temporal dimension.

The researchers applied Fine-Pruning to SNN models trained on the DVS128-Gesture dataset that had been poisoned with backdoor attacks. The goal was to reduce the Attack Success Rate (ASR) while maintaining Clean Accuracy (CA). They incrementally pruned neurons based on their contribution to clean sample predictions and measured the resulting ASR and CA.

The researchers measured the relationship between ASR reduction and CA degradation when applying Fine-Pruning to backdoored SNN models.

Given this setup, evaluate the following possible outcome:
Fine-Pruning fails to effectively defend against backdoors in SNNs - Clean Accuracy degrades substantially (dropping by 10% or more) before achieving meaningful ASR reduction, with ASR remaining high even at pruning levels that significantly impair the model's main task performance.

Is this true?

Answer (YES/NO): YES